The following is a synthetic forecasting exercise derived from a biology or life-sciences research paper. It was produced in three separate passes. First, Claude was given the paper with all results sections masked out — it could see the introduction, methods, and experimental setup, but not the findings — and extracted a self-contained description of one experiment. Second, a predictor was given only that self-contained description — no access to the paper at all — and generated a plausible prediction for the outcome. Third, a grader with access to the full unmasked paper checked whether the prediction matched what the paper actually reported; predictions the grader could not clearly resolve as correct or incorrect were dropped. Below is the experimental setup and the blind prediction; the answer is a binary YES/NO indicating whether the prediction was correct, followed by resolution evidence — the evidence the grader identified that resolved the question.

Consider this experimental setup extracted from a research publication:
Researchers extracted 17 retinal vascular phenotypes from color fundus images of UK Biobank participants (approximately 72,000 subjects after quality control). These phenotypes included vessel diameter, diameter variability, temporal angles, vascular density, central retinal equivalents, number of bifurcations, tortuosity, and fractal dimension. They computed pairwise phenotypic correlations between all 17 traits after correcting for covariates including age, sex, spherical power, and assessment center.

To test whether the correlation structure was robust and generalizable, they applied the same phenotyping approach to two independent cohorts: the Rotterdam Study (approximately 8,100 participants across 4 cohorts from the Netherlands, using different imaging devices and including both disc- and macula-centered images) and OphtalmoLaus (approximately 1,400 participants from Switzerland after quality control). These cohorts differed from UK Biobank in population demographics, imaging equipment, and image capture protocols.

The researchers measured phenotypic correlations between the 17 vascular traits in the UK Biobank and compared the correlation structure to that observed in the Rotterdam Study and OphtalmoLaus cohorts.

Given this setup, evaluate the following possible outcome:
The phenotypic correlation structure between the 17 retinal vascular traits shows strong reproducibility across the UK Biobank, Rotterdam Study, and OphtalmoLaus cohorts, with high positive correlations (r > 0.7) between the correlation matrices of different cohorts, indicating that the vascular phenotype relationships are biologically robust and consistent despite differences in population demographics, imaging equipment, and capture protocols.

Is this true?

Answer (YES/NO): NO